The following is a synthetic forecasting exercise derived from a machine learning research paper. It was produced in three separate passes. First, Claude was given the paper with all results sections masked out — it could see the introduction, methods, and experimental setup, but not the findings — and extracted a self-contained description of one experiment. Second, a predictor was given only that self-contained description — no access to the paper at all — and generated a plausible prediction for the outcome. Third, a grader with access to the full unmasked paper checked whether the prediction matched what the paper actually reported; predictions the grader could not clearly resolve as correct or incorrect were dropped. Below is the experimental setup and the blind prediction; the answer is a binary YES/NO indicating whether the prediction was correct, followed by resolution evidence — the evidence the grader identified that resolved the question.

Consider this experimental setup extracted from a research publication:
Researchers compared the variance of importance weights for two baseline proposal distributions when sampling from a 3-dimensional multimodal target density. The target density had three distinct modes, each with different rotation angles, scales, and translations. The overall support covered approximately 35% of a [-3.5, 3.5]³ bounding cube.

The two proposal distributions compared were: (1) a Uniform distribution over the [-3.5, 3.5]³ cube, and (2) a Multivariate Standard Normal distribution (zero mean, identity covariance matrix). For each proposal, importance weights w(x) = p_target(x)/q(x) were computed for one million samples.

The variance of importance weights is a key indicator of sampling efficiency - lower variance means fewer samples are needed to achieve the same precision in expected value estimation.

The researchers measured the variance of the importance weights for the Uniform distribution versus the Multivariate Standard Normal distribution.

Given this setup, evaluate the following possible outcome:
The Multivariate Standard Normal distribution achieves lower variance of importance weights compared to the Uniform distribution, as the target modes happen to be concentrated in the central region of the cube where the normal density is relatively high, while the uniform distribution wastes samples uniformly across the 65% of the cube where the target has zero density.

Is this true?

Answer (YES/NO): YES